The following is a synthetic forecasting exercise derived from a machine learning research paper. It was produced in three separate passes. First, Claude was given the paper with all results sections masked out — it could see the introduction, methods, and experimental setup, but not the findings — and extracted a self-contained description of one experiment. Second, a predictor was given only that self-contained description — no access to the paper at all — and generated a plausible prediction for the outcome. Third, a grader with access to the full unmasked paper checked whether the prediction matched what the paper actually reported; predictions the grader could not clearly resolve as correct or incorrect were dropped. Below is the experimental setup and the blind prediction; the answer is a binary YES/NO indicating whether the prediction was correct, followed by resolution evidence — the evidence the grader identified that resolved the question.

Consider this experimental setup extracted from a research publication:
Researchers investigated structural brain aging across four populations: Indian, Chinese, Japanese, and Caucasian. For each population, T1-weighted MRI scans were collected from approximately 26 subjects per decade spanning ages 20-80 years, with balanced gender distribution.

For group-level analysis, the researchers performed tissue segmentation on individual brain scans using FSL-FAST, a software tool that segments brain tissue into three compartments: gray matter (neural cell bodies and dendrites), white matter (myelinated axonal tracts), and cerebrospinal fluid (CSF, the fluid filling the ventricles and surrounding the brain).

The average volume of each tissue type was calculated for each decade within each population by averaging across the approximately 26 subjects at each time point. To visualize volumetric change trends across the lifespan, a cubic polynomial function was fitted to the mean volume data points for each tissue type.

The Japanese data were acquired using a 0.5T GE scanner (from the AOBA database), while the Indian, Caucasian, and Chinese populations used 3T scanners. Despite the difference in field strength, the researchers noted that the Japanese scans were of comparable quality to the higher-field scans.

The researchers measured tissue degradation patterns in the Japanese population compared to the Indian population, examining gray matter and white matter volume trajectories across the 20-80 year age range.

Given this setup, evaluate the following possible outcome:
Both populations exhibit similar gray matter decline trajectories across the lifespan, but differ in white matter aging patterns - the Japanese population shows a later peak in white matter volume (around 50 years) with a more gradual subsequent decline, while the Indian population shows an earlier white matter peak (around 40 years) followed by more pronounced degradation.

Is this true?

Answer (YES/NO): NO